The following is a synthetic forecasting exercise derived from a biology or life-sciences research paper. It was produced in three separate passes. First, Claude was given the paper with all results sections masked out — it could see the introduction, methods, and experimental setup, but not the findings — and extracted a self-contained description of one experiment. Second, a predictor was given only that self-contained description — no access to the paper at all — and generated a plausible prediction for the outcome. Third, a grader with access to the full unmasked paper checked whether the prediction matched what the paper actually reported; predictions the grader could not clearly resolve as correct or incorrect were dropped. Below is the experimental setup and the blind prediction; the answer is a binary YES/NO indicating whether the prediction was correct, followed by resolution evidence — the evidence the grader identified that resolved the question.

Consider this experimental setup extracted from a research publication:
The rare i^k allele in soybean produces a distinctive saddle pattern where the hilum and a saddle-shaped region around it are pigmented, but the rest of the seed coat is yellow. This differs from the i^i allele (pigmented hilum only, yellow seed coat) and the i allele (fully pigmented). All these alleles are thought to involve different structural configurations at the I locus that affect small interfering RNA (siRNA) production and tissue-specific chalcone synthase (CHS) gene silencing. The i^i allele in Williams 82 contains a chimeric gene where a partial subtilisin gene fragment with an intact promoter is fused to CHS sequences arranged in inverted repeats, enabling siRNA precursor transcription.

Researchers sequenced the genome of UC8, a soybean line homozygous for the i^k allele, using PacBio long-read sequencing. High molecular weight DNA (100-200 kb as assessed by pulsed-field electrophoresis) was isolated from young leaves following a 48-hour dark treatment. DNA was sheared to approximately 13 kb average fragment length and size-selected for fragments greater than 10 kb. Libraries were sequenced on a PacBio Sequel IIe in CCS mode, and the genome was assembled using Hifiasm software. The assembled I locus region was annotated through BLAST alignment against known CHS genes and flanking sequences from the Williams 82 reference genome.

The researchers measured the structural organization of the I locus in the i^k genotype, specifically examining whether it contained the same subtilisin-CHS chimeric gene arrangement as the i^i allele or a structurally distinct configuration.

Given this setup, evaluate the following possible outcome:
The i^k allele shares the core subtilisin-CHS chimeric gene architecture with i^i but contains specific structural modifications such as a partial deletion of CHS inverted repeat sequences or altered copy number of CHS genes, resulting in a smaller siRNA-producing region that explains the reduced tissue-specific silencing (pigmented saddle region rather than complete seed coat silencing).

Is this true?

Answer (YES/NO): NO